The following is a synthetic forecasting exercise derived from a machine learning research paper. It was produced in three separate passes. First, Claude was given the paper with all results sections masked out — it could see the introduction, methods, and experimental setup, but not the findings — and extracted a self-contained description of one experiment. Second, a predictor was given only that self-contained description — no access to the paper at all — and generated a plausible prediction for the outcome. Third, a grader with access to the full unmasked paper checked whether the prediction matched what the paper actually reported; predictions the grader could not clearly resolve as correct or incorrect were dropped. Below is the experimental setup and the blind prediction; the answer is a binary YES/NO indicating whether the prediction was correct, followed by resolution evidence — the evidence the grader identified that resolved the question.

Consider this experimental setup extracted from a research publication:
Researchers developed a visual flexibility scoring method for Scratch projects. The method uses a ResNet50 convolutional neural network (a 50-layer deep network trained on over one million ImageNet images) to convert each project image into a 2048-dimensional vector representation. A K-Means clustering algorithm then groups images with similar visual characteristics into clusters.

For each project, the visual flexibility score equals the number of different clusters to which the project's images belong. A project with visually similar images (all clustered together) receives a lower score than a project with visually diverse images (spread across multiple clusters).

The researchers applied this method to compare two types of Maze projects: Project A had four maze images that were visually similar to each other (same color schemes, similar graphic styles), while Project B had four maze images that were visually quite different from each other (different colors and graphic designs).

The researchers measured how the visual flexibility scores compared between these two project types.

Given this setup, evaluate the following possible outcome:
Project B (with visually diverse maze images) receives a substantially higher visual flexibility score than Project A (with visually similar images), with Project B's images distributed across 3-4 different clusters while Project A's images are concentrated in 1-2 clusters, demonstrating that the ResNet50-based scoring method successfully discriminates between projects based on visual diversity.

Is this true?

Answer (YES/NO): YES